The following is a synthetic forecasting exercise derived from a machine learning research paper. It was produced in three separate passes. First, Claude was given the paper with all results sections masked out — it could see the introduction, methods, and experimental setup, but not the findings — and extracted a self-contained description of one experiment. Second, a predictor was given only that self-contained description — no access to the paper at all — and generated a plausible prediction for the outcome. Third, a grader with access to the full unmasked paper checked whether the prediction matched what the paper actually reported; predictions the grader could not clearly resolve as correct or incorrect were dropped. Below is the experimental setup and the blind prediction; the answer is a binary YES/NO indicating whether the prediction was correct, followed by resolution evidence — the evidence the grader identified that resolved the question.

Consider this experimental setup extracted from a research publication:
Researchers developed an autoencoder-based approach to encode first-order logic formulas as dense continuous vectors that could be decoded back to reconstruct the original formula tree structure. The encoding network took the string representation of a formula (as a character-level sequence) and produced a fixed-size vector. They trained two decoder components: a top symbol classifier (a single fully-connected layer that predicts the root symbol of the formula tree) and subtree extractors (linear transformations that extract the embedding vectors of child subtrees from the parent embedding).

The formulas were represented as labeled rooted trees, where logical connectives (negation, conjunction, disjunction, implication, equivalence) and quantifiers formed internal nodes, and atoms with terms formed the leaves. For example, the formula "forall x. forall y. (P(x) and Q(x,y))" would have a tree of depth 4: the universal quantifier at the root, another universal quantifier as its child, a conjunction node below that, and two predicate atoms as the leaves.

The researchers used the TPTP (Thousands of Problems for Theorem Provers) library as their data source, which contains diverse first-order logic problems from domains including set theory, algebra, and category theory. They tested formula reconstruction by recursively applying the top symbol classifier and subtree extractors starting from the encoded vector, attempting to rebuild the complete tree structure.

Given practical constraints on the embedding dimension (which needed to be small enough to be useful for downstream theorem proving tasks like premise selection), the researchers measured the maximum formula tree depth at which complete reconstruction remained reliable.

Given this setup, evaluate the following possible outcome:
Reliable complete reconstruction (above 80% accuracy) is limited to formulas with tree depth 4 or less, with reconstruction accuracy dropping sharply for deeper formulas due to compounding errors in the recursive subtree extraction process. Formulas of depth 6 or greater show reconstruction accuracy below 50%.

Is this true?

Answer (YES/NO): NO